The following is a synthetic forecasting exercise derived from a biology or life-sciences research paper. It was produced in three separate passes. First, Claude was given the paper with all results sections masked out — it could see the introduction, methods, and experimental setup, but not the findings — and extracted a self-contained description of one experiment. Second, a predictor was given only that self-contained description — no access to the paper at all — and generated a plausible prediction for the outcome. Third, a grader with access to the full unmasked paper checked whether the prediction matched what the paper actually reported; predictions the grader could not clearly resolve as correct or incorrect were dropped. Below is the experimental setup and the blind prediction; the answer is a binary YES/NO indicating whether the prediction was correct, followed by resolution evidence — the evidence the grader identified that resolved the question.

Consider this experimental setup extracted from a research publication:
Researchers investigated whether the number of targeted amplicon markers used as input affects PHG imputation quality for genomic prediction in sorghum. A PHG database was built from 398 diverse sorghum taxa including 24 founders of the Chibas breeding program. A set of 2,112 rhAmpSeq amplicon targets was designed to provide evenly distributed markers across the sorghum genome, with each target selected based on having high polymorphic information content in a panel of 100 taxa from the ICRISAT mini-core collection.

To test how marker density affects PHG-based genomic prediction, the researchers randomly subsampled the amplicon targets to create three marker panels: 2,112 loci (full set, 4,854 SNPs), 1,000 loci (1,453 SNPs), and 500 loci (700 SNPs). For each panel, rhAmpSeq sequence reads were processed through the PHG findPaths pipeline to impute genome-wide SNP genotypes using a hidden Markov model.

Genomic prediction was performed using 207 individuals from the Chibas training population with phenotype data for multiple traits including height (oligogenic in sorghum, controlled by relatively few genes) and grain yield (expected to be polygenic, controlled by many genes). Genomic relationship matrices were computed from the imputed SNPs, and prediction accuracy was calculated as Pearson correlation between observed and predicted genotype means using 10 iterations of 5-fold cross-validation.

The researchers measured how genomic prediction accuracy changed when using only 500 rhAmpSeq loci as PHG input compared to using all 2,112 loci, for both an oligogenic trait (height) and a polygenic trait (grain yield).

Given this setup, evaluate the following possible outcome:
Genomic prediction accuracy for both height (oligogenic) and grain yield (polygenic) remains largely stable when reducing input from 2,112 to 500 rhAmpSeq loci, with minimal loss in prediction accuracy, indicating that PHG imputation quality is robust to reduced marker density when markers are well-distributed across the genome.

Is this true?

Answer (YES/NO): NO